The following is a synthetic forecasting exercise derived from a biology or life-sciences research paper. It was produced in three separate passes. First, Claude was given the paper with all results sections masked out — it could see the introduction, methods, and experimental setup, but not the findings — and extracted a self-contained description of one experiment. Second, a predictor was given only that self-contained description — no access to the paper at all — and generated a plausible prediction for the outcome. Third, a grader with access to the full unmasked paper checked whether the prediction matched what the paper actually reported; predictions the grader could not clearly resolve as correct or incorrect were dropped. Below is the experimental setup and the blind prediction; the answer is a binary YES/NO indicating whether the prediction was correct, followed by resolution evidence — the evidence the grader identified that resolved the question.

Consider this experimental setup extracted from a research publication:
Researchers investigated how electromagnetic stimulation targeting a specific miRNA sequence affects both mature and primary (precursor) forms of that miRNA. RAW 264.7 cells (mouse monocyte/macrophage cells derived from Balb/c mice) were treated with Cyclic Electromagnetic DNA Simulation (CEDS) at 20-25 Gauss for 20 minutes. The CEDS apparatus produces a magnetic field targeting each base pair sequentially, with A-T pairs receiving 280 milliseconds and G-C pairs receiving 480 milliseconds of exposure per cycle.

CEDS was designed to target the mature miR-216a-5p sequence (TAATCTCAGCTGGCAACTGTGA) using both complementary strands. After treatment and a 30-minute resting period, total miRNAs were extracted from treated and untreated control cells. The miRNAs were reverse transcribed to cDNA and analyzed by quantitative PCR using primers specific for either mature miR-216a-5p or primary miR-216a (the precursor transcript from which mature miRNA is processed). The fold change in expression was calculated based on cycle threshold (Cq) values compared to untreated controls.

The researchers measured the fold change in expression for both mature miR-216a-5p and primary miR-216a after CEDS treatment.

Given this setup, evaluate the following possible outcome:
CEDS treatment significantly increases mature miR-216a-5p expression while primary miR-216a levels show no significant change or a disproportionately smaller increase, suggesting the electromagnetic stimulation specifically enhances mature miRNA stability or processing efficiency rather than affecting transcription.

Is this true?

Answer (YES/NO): YES